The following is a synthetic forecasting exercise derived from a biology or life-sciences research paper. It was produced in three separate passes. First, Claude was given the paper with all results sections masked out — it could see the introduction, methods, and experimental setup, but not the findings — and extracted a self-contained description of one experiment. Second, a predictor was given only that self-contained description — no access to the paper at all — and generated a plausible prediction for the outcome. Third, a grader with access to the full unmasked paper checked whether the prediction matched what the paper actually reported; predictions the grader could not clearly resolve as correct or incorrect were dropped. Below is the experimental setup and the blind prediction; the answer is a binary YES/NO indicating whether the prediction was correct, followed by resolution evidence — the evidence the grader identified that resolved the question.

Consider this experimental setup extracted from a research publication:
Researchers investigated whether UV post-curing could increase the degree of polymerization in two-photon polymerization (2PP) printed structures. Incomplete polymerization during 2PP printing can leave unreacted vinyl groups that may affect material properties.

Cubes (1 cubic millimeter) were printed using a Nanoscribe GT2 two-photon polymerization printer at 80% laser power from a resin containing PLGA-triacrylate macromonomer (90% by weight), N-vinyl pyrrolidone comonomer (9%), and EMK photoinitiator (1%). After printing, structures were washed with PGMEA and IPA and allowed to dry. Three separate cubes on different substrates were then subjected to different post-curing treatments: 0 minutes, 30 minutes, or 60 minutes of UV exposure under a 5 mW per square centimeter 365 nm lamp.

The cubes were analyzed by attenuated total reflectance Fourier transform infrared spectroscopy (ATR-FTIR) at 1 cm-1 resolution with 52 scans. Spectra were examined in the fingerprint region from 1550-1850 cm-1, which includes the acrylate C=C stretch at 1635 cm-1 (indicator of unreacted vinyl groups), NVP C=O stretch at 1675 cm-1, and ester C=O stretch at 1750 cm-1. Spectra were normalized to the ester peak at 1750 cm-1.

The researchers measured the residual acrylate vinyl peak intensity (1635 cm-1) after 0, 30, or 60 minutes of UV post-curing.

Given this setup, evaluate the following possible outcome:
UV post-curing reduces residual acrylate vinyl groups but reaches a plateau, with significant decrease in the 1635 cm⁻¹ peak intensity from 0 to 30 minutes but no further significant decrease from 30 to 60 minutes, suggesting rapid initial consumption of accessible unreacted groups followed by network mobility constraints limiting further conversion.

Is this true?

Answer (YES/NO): NO